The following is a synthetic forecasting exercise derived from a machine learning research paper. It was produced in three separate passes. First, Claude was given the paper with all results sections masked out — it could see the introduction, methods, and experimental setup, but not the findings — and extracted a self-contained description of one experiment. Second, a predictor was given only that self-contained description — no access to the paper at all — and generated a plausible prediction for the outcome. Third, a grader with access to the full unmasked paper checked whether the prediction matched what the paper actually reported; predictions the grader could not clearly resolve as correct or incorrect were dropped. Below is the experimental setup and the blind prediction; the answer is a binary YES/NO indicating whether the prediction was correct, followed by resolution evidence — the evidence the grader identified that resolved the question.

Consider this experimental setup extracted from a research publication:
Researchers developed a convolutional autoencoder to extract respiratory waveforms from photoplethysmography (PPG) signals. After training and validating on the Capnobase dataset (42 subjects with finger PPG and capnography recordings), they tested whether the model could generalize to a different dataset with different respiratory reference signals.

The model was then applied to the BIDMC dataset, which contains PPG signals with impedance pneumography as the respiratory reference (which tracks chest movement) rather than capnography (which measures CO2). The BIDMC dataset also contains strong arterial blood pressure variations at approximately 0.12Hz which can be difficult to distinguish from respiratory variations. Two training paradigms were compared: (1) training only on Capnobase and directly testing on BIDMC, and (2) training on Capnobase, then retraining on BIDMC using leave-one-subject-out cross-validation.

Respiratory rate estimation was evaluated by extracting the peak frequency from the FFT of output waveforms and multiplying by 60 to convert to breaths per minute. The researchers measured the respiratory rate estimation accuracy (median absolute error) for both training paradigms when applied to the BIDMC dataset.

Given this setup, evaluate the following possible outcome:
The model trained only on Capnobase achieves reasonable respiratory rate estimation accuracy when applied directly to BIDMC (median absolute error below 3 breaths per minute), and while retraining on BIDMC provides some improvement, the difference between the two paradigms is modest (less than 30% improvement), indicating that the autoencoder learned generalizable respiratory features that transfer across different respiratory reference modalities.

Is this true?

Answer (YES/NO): NO